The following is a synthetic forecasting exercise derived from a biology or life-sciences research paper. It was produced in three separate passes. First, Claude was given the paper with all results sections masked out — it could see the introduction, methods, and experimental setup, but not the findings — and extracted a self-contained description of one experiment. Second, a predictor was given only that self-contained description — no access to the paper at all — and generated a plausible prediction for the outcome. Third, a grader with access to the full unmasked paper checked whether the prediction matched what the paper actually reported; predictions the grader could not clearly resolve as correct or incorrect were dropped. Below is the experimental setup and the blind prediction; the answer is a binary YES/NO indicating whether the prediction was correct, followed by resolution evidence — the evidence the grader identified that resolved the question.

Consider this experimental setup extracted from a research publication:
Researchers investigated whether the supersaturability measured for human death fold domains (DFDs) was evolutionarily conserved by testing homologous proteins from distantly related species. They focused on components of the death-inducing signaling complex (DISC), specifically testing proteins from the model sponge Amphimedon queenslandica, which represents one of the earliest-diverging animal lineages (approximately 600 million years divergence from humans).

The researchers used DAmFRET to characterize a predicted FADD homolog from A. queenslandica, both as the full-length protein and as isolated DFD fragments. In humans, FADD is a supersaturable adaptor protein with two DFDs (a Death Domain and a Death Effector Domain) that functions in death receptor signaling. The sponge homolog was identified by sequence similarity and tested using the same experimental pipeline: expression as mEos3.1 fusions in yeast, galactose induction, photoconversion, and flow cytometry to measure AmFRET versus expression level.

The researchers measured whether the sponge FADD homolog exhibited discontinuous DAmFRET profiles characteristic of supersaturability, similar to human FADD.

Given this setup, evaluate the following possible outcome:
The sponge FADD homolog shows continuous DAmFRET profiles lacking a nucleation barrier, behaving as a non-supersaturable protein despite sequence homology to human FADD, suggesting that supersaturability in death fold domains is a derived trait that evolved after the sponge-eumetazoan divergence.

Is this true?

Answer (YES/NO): NO